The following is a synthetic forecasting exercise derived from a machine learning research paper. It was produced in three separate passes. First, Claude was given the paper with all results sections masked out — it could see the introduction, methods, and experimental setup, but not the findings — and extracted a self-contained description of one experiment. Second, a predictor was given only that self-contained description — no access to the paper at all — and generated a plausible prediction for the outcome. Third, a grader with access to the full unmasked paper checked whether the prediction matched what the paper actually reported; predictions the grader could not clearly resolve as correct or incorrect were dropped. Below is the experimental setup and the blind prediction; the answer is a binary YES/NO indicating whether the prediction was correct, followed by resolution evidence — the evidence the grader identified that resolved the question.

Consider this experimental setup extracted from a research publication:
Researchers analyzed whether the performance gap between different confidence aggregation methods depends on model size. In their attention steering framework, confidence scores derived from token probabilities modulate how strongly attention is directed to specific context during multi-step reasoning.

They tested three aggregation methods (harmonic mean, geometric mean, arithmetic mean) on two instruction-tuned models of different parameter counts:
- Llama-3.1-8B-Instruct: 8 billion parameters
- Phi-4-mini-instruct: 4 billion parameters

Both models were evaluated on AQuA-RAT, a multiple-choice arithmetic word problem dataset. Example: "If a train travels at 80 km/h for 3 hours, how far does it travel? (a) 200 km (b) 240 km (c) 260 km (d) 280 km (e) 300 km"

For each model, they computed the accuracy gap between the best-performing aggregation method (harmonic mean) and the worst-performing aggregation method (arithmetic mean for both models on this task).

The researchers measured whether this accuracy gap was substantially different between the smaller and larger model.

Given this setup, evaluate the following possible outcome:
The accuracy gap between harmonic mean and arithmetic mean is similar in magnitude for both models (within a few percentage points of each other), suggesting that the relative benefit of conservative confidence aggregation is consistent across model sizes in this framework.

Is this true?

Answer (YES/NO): YES